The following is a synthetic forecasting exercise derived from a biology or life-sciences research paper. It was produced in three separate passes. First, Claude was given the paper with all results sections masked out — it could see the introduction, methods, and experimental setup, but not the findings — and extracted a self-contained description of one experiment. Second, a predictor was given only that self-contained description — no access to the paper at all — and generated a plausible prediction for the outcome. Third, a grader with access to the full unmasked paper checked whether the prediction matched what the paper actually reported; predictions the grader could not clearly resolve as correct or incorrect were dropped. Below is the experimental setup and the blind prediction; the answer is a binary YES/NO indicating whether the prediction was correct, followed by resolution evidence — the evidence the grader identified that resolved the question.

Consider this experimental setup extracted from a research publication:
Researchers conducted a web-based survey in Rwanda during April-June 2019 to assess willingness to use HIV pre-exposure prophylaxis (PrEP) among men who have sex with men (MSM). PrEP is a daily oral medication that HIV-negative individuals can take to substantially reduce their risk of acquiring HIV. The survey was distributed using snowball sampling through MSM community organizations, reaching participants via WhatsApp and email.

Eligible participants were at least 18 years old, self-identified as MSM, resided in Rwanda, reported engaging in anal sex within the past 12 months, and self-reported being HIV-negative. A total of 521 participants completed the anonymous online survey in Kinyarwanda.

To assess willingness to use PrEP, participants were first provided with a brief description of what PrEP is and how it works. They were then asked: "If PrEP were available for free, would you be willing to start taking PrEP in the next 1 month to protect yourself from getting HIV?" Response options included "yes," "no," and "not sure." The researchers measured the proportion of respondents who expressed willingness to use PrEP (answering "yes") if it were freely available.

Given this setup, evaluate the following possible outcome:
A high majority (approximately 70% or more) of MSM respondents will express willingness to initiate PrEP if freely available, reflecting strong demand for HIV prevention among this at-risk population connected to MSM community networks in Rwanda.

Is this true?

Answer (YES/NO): YES